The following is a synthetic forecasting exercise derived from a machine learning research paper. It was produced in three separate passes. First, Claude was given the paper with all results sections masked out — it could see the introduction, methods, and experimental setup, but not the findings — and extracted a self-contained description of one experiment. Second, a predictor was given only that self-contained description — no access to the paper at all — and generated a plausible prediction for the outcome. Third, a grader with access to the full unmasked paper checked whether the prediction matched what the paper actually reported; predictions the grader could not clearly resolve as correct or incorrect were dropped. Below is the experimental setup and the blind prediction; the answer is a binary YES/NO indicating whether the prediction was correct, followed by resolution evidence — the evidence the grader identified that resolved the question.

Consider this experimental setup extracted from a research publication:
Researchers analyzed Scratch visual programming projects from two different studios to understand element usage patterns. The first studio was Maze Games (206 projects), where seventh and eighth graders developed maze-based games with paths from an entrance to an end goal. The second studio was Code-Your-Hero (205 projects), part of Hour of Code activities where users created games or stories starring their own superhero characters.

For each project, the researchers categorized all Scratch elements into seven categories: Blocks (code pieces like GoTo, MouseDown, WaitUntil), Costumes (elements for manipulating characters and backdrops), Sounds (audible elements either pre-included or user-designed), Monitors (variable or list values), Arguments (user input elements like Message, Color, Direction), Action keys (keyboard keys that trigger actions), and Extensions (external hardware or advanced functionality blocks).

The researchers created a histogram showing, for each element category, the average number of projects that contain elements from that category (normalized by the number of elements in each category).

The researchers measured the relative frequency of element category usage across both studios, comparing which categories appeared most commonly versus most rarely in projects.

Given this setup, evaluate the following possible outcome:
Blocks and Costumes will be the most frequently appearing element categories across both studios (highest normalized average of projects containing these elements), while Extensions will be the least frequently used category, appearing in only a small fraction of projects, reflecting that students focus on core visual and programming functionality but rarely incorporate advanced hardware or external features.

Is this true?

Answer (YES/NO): NO